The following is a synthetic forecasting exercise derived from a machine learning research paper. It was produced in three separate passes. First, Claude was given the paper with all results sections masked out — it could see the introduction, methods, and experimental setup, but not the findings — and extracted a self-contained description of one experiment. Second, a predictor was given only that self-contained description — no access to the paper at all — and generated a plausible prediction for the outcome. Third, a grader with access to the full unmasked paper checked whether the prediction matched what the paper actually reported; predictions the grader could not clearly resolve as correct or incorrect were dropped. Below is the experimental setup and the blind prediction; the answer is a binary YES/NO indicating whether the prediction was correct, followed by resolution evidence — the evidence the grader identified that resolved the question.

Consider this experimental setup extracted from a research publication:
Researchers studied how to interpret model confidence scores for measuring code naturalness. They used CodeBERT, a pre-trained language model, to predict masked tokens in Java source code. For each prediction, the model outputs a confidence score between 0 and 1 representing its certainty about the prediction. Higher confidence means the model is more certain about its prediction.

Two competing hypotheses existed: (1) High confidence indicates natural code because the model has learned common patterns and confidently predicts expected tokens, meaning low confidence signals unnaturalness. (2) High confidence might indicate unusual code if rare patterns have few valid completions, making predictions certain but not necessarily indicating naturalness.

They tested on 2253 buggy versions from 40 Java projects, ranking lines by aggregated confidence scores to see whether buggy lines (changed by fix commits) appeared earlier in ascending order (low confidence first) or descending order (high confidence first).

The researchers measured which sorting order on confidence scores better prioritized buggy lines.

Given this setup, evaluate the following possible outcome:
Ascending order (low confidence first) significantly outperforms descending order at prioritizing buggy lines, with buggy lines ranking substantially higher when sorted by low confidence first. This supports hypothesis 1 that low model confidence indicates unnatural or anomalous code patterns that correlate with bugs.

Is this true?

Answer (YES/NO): YES